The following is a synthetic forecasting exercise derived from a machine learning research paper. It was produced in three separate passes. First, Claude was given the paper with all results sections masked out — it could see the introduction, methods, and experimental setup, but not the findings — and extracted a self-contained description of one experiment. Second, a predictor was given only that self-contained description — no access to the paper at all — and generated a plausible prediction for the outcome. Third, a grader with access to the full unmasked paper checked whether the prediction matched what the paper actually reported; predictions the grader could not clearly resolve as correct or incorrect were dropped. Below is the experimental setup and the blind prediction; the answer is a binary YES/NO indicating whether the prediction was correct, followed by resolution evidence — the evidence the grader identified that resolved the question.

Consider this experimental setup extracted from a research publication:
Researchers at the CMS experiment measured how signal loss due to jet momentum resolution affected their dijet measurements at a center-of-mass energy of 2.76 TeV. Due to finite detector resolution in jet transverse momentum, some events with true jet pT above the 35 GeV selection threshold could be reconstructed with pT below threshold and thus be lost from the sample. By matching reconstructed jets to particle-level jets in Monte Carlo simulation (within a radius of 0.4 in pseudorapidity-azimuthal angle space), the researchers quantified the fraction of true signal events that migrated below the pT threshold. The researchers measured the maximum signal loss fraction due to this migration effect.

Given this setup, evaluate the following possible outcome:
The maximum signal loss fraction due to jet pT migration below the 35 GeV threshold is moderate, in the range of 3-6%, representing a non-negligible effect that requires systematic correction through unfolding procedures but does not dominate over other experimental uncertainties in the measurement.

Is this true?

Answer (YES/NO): NO